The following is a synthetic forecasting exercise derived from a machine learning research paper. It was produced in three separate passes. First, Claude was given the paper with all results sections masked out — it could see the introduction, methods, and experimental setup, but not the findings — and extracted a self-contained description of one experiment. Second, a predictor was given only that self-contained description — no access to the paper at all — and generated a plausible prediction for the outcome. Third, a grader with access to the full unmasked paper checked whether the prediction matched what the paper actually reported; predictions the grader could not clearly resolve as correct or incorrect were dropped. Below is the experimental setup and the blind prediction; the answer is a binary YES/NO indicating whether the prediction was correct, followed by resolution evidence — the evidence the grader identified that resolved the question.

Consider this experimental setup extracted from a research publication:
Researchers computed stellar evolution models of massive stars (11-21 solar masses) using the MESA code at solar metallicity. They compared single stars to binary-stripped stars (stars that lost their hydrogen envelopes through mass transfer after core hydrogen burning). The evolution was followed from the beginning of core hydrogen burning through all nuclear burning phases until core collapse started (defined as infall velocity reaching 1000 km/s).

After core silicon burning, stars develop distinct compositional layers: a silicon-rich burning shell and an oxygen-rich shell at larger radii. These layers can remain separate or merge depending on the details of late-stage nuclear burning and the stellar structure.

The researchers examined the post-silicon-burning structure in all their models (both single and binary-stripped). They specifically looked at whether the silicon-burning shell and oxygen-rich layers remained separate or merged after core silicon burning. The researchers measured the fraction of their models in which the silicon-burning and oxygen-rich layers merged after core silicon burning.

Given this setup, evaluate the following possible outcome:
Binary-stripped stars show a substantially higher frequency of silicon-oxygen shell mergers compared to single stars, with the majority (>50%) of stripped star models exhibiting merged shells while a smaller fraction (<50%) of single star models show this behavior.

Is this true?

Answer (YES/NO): NO